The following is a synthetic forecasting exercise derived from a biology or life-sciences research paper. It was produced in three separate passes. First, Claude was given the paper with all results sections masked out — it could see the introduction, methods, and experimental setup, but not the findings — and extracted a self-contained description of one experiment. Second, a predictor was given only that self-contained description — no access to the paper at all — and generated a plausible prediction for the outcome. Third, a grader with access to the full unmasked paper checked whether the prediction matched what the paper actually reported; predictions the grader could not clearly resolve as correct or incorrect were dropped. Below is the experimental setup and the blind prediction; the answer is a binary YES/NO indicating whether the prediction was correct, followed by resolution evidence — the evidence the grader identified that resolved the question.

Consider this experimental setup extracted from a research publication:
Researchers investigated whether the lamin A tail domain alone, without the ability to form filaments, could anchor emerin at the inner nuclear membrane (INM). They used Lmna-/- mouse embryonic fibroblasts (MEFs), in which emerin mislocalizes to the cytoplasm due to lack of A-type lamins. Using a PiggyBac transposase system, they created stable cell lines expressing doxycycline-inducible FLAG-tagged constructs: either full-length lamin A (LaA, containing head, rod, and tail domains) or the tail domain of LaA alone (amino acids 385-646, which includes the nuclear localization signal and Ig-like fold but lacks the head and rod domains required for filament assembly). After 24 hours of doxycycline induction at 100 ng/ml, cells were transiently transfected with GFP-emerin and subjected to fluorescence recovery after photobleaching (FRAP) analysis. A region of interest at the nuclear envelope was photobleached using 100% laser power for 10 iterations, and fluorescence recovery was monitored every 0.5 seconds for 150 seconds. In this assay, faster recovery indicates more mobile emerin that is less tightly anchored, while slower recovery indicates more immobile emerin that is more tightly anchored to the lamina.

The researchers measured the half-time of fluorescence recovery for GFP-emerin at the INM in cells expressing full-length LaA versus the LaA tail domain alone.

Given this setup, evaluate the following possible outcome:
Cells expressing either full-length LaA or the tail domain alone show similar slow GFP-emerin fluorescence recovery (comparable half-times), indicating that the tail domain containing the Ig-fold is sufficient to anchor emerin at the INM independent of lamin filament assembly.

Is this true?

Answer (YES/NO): NO